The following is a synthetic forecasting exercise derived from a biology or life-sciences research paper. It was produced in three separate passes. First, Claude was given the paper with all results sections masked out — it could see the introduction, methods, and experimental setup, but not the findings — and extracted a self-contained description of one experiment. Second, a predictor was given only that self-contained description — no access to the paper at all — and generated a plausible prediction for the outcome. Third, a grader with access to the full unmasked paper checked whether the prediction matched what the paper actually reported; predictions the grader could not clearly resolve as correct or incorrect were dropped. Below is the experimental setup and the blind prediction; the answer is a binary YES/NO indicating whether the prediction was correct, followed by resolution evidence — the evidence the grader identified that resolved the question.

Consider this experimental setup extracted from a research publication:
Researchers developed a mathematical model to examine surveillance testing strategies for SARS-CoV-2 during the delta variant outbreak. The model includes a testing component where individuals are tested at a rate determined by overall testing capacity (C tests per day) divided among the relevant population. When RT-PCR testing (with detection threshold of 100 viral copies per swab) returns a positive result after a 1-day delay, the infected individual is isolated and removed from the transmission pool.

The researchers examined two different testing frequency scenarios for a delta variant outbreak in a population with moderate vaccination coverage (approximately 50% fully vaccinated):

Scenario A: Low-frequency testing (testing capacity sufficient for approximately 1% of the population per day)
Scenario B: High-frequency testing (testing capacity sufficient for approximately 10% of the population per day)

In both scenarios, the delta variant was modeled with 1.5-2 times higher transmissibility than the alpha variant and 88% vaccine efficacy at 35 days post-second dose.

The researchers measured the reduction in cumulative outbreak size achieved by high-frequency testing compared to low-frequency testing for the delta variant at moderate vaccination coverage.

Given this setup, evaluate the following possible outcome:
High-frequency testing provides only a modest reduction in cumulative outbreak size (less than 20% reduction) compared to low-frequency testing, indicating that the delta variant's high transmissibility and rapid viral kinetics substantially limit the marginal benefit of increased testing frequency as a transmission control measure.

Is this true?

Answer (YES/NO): YES